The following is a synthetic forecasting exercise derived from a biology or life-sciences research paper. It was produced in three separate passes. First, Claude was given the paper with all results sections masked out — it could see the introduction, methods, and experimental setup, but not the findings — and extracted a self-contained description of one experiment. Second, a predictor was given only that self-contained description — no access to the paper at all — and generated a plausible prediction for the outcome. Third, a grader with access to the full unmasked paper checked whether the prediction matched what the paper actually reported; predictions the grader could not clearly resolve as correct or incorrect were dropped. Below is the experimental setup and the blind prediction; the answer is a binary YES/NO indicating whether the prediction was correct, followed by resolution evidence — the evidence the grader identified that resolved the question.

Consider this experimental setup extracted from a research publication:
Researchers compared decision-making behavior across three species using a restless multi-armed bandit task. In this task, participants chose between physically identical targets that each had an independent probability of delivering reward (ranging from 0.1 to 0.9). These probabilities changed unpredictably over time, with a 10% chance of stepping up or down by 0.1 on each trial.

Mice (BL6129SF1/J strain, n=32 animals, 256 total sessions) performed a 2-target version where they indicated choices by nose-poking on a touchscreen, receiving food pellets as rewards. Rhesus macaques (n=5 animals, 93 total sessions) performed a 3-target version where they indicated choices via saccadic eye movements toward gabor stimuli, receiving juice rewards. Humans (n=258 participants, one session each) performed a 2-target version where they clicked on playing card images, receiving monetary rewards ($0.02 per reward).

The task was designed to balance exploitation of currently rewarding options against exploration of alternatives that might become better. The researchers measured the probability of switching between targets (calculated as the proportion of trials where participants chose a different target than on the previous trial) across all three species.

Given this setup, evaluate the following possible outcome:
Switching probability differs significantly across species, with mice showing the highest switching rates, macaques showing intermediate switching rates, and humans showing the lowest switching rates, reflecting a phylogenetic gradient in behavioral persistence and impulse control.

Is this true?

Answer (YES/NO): NO